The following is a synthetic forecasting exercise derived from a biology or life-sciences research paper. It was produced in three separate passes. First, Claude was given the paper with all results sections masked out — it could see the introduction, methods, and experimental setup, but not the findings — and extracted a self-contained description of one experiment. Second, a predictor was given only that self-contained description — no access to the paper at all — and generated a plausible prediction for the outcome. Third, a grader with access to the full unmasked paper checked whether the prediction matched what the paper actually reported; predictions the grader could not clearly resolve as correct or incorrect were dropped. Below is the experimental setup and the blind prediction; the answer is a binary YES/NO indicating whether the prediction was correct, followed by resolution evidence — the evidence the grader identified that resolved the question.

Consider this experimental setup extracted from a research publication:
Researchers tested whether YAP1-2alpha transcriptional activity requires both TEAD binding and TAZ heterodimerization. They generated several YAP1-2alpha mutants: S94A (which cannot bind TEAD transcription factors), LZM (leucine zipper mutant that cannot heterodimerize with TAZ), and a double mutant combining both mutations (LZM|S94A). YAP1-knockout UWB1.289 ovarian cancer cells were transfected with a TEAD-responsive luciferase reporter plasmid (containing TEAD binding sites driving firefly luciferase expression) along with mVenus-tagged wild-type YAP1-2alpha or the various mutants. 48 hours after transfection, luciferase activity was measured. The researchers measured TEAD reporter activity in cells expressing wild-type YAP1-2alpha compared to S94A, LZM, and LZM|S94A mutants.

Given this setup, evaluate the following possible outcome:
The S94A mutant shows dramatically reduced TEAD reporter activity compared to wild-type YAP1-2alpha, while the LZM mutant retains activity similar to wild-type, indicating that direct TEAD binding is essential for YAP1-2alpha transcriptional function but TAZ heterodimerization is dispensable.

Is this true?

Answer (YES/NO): NO